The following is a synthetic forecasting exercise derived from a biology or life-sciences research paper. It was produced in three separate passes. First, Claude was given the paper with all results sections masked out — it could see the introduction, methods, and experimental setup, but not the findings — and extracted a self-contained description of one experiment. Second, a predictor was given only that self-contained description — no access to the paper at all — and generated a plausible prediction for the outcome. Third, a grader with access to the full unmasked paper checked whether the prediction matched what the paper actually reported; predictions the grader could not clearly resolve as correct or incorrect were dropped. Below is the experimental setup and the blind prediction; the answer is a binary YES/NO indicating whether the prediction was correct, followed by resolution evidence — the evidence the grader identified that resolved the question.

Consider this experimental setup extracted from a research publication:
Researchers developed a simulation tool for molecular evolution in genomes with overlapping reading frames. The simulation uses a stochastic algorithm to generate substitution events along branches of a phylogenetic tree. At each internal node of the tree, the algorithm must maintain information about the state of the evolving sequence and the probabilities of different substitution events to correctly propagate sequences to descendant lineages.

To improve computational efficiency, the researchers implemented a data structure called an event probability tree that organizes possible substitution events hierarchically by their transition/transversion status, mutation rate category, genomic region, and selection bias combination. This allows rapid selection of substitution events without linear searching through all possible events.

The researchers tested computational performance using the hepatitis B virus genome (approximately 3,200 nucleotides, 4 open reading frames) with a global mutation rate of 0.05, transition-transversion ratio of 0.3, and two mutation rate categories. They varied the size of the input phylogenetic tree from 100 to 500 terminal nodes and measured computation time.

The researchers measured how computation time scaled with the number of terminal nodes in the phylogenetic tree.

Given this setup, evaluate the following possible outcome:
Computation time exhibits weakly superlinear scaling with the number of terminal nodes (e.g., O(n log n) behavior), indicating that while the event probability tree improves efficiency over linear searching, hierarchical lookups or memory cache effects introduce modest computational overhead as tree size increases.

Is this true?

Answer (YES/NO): NO